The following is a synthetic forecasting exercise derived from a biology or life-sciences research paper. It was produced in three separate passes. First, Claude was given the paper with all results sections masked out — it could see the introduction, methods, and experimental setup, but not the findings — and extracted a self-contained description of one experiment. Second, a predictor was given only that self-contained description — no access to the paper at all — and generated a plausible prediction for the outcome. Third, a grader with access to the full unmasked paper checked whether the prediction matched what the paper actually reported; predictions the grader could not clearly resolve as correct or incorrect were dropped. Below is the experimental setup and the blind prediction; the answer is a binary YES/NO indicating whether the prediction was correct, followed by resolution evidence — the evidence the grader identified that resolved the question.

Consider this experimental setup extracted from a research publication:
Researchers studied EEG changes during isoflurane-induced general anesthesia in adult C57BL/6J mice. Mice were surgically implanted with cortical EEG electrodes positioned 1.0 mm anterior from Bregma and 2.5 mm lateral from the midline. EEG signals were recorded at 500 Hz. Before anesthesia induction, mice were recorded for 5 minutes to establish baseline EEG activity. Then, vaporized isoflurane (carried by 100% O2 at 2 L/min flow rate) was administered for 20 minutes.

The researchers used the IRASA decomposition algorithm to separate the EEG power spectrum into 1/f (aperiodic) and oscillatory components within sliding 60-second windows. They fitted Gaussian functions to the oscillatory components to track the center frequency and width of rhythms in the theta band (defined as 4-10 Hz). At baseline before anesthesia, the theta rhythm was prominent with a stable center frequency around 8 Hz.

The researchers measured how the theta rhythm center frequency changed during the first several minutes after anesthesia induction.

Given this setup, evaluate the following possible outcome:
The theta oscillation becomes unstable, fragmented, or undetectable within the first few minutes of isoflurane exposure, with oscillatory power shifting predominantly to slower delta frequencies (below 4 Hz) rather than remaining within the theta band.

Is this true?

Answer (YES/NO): NO